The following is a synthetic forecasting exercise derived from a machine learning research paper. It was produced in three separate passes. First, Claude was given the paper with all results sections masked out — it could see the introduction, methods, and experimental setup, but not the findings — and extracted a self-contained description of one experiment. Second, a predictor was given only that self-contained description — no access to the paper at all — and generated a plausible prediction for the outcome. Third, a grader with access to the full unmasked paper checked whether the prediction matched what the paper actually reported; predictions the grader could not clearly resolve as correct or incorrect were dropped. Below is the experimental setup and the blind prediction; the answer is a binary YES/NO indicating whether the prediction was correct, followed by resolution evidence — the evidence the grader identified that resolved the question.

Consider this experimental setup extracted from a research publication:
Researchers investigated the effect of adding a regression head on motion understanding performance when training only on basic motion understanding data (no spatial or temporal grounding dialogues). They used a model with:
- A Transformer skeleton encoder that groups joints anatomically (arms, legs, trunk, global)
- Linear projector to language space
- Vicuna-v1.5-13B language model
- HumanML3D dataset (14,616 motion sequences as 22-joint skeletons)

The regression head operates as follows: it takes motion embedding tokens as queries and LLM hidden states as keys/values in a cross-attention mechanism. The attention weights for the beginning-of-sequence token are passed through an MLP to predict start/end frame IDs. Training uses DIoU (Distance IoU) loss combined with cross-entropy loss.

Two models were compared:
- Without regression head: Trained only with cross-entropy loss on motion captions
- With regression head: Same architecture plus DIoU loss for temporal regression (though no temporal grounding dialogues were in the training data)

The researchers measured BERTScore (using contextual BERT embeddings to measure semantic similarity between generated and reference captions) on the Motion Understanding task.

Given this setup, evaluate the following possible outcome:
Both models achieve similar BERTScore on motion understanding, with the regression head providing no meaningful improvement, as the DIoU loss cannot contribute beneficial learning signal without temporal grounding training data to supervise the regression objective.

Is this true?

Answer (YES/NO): NO